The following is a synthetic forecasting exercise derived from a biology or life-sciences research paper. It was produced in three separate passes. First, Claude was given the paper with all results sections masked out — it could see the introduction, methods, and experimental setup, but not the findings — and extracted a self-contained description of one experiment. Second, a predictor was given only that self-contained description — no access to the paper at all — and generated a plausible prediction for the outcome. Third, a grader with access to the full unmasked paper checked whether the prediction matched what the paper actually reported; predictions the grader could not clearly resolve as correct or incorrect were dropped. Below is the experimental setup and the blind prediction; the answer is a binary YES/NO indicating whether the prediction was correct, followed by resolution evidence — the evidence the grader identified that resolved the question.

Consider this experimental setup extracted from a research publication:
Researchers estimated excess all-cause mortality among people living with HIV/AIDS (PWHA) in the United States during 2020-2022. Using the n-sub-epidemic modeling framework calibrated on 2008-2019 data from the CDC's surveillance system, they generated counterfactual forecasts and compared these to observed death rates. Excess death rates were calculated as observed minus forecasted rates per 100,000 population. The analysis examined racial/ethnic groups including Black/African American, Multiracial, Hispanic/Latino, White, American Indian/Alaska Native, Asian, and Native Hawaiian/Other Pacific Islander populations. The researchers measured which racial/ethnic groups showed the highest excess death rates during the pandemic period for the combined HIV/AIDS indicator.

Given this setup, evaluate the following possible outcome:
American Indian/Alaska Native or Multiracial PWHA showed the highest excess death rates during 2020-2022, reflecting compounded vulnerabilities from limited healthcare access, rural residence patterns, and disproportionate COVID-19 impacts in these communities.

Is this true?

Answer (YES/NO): YES